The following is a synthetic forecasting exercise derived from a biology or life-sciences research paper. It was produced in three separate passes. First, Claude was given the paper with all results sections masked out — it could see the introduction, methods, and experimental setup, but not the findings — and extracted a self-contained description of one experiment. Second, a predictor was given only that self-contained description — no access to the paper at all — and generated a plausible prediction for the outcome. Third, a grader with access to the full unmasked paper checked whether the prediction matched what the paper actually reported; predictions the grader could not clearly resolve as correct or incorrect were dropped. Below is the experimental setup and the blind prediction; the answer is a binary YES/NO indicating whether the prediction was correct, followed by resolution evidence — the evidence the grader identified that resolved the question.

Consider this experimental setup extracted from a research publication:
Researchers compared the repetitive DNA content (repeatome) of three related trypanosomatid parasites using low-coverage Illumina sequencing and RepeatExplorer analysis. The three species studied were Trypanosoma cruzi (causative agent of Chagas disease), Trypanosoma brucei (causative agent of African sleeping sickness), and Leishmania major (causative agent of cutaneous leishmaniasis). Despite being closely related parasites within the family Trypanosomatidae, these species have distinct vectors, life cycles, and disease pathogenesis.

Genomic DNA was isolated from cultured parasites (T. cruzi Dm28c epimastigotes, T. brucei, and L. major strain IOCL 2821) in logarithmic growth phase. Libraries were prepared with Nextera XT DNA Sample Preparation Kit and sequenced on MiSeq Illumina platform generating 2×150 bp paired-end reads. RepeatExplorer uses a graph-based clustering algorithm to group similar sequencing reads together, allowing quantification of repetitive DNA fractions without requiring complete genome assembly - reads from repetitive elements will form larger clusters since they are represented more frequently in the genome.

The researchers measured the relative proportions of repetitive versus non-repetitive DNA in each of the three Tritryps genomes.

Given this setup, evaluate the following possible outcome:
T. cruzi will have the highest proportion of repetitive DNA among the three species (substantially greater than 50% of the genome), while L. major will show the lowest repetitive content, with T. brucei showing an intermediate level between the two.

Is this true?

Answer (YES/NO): NO